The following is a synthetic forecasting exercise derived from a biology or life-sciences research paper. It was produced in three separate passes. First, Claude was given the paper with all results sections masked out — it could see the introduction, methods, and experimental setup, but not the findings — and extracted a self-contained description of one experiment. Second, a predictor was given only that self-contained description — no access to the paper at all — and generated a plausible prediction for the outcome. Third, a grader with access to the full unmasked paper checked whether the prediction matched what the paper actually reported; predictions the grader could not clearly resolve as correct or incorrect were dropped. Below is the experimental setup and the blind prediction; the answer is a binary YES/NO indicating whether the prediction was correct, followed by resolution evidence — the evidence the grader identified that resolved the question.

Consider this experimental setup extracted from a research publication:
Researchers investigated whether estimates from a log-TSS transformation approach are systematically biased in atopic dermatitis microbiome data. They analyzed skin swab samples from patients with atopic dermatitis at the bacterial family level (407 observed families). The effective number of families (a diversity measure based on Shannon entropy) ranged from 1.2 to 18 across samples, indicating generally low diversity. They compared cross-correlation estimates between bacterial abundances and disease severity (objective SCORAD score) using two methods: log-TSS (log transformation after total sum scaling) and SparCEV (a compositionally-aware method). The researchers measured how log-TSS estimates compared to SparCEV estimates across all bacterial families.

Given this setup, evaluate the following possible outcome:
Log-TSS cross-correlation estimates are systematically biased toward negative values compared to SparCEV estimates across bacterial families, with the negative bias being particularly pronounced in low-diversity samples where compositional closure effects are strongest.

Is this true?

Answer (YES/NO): YES